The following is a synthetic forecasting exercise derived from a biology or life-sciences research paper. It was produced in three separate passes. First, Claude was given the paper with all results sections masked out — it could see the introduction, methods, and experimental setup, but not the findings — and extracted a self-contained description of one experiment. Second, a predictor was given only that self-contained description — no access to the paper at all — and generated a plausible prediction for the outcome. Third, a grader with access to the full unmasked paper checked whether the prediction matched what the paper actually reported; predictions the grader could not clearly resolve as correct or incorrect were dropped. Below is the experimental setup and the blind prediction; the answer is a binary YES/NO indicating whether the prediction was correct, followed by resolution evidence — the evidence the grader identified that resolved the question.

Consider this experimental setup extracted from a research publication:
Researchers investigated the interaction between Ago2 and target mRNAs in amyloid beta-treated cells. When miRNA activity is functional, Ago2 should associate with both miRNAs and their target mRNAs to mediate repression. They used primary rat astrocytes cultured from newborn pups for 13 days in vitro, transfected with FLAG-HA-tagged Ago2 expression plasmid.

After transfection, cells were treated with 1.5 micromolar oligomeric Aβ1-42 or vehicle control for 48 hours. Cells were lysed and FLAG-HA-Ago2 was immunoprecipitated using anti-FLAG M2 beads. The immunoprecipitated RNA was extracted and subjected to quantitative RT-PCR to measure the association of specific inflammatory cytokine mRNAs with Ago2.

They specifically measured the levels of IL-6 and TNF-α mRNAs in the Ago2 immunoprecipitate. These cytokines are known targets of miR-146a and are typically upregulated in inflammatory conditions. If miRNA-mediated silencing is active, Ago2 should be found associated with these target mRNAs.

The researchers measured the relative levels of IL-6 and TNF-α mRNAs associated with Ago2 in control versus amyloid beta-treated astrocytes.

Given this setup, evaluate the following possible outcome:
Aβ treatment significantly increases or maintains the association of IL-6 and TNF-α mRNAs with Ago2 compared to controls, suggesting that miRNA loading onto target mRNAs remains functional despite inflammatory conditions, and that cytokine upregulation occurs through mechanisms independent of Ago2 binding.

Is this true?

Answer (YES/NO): NO